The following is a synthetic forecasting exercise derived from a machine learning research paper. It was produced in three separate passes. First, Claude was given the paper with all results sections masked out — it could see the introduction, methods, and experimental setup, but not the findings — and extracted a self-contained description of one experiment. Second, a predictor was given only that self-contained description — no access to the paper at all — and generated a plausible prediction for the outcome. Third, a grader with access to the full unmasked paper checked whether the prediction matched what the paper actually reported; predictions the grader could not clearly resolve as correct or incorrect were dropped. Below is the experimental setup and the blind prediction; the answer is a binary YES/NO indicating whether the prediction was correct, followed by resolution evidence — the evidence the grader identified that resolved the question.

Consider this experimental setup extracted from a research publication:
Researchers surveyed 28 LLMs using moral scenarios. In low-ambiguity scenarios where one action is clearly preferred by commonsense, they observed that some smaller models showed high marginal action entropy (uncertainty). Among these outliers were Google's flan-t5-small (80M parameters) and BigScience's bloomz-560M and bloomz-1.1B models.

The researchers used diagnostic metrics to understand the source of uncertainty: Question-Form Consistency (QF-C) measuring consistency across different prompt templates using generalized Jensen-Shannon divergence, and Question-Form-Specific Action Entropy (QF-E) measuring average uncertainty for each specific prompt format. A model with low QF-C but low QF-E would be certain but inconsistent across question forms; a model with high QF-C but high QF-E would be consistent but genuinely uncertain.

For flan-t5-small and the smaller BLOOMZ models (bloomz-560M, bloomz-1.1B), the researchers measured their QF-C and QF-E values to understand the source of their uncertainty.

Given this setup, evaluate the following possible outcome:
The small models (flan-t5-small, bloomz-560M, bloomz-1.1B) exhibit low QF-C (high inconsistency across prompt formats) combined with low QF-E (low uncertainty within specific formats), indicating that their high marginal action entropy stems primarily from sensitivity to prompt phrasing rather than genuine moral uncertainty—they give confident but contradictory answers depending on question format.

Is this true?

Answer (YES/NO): NO